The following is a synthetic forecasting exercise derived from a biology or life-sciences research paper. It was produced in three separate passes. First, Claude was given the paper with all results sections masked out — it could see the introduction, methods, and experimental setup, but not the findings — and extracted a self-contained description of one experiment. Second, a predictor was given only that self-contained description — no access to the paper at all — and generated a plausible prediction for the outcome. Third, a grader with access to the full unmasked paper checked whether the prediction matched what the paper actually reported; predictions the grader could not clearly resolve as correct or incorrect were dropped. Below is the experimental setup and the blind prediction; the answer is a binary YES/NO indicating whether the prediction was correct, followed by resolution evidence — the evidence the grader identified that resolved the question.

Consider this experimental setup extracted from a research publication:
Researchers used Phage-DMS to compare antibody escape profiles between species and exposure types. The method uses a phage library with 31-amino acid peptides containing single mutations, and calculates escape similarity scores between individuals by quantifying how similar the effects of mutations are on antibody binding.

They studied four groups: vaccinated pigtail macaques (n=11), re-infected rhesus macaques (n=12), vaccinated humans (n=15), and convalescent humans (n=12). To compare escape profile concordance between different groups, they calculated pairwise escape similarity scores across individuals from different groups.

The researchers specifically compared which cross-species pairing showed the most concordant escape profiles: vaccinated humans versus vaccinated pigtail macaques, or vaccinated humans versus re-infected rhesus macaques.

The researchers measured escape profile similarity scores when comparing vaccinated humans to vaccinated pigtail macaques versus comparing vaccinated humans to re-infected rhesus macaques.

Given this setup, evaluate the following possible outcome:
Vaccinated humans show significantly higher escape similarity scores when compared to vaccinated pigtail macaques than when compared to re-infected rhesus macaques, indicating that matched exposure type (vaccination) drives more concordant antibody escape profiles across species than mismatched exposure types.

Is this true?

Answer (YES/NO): NO